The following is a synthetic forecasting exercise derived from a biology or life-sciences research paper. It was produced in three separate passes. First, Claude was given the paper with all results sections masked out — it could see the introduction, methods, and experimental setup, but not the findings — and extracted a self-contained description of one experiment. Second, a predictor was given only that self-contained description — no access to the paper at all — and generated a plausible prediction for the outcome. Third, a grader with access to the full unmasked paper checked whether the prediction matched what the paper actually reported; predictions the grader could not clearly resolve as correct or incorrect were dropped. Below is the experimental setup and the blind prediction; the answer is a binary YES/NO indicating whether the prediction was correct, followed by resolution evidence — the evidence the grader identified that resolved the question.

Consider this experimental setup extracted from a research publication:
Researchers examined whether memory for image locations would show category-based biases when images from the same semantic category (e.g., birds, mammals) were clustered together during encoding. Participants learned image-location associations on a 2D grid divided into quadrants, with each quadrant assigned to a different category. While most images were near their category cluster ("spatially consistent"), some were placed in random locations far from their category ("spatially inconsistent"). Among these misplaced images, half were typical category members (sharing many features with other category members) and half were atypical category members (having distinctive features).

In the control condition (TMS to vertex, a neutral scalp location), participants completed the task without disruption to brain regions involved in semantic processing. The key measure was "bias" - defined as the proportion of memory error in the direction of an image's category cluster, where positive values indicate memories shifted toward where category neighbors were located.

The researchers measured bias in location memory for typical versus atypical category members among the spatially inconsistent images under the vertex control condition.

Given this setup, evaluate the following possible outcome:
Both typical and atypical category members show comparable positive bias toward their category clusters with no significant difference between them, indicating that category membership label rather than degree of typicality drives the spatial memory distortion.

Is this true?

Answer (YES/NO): NO